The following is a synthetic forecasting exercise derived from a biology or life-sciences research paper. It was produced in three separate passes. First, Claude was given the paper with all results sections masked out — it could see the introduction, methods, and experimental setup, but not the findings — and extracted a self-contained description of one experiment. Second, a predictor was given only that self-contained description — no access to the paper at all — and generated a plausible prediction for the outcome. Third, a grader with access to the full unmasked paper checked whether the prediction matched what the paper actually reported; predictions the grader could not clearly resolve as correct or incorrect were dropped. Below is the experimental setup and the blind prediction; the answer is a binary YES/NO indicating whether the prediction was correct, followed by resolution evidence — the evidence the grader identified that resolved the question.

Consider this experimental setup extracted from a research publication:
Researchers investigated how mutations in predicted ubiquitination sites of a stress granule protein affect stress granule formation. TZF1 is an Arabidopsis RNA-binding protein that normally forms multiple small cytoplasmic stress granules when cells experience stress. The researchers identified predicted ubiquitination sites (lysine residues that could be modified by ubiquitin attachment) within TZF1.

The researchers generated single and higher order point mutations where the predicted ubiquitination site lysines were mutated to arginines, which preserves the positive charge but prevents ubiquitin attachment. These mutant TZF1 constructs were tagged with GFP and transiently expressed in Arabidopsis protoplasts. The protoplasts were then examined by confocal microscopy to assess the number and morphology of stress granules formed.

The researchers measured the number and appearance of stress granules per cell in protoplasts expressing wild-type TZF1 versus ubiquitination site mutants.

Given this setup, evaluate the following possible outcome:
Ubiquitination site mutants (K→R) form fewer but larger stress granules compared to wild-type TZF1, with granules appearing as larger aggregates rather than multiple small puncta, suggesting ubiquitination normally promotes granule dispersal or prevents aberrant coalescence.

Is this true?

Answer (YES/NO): YES